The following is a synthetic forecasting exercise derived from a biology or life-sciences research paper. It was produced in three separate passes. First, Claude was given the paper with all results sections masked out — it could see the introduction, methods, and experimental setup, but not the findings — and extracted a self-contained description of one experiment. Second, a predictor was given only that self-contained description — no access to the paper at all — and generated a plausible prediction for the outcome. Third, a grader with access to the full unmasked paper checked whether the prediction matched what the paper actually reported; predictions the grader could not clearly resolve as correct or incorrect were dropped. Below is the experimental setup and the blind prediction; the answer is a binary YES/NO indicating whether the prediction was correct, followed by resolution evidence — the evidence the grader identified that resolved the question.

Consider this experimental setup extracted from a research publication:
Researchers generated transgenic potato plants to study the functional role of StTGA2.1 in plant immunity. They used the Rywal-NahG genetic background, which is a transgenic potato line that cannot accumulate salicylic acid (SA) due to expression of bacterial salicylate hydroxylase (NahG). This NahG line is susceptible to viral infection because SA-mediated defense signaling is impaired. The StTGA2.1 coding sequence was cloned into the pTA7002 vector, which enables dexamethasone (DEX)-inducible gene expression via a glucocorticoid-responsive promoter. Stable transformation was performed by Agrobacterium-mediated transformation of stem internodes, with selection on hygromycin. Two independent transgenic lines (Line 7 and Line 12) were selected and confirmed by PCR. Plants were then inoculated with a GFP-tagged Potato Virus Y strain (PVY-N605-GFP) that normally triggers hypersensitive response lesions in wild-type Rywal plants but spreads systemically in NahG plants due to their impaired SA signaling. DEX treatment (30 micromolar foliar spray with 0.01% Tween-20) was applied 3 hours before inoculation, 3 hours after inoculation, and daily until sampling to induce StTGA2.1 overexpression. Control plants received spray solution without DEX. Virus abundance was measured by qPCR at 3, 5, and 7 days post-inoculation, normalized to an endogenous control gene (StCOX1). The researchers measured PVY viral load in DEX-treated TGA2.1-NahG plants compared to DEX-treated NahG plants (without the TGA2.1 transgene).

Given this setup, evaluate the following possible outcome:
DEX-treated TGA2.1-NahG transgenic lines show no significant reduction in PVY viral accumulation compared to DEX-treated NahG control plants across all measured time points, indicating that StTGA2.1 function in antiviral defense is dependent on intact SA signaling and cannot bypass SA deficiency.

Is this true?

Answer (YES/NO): NO